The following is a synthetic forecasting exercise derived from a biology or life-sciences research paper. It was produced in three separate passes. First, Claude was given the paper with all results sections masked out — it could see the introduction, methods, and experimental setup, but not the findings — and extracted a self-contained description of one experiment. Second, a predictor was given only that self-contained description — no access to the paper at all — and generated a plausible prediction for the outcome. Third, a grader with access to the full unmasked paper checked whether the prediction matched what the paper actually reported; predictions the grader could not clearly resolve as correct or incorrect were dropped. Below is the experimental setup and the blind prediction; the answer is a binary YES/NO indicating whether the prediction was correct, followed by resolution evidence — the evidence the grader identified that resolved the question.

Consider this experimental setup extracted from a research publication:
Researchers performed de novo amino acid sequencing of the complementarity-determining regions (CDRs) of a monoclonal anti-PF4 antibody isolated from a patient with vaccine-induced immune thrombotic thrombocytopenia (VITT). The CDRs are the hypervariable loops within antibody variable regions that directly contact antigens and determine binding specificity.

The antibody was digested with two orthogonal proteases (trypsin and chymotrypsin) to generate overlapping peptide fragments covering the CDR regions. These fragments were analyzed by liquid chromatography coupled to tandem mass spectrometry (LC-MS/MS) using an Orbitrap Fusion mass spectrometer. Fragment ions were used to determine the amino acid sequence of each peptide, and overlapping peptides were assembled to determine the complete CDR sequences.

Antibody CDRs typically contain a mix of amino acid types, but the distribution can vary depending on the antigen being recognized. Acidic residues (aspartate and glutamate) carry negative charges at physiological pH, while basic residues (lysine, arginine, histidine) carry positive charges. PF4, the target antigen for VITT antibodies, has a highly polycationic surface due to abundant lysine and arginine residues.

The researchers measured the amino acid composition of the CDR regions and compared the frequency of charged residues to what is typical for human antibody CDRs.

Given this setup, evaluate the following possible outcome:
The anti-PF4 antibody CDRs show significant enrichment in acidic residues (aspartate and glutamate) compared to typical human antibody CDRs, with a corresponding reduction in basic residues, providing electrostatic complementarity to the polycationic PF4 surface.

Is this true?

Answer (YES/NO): YES